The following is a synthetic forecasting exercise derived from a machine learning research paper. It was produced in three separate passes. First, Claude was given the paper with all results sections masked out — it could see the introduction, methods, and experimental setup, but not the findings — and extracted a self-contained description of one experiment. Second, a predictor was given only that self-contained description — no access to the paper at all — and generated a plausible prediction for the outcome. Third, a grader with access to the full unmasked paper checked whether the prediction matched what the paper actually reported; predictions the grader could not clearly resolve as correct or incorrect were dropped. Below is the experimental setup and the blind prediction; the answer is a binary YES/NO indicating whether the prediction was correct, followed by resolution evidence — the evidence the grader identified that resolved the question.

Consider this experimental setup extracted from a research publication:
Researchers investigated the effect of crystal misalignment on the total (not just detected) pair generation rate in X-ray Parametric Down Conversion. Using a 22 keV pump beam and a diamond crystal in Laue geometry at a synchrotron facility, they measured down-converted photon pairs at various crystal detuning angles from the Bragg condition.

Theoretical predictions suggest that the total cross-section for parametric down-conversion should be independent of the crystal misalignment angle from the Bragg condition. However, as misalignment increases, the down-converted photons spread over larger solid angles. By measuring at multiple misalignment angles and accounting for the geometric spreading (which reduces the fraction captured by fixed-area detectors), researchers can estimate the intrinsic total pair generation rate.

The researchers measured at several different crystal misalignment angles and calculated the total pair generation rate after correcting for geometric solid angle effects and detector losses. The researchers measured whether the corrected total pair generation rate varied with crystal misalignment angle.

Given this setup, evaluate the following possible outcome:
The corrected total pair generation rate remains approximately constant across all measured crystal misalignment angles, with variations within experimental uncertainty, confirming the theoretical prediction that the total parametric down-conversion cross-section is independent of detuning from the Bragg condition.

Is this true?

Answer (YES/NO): YES